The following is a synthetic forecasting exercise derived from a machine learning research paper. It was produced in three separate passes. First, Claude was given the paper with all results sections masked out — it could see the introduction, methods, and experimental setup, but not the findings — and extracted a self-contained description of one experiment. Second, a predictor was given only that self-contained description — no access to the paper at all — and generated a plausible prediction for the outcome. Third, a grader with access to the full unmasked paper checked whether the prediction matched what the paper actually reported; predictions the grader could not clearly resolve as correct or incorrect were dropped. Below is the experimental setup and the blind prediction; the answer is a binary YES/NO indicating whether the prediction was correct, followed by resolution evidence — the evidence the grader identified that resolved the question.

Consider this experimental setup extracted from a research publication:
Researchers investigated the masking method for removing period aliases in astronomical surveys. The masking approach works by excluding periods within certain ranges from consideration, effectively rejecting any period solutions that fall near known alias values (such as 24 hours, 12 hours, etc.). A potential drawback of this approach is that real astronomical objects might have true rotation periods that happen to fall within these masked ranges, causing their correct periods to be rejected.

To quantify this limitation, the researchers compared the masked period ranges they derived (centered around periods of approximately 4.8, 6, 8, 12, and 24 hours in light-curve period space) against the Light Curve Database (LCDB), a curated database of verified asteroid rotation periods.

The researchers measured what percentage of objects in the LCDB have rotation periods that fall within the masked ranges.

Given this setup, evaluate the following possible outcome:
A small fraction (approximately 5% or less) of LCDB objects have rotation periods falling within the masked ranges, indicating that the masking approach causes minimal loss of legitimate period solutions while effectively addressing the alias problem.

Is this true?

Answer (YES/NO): YES